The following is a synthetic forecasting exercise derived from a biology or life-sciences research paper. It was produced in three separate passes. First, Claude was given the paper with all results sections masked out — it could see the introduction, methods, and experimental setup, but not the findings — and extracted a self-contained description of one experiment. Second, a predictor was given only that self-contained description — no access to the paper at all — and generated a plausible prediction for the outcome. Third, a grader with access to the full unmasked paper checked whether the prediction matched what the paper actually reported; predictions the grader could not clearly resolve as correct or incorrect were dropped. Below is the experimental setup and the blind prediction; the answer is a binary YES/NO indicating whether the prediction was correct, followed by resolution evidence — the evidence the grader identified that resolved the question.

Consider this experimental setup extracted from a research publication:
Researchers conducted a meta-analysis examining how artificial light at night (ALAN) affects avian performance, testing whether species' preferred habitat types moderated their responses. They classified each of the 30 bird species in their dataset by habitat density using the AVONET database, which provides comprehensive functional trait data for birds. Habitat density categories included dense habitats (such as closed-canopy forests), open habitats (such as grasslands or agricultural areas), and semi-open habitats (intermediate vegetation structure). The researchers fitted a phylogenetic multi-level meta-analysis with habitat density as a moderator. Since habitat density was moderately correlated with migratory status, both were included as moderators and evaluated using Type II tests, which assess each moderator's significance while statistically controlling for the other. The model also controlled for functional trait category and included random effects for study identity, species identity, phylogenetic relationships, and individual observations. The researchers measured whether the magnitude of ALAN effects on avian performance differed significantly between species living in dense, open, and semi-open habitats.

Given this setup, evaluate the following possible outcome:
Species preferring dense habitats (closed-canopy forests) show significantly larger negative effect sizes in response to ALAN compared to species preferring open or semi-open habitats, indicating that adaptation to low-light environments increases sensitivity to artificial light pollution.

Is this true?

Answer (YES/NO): NO